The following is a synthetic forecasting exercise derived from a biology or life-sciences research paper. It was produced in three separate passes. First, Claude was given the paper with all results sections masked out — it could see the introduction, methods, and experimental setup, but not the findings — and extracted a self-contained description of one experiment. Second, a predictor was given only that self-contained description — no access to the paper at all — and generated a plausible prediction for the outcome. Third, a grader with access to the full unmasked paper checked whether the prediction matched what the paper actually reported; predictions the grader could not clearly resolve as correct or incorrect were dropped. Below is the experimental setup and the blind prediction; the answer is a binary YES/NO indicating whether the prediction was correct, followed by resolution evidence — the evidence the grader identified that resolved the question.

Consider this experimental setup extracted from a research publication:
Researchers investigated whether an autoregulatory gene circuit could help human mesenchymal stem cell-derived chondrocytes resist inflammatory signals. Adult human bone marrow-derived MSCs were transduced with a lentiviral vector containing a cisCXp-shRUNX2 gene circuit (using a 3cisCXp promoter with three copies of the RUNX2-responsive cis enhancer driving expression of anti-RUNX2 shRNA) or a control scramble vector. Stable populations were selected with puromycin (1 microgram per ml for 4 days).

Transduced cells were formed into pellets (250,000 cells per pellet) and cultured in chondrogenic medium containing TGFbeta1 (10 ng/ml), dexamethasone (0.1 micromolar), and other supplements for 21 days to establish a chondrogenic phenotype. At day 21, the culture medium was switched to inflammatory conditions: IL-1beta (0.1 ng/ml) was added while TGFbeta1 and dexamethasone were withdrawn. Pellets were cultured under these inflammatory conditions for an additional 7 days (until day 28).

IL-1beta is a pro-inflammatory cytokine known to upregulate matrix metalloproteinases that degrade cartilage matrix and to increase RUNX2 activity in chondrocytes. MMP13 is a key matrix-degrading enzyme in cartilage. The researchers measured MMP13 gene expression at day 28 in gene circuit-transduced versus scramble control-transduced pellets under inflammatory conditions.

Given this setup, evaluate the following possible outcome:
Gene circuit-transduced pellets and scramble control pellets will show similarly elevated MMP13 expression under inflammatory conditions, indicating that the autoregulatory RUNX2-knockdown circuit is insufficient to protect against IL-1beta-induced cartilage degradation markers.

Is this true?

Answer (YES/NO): NO